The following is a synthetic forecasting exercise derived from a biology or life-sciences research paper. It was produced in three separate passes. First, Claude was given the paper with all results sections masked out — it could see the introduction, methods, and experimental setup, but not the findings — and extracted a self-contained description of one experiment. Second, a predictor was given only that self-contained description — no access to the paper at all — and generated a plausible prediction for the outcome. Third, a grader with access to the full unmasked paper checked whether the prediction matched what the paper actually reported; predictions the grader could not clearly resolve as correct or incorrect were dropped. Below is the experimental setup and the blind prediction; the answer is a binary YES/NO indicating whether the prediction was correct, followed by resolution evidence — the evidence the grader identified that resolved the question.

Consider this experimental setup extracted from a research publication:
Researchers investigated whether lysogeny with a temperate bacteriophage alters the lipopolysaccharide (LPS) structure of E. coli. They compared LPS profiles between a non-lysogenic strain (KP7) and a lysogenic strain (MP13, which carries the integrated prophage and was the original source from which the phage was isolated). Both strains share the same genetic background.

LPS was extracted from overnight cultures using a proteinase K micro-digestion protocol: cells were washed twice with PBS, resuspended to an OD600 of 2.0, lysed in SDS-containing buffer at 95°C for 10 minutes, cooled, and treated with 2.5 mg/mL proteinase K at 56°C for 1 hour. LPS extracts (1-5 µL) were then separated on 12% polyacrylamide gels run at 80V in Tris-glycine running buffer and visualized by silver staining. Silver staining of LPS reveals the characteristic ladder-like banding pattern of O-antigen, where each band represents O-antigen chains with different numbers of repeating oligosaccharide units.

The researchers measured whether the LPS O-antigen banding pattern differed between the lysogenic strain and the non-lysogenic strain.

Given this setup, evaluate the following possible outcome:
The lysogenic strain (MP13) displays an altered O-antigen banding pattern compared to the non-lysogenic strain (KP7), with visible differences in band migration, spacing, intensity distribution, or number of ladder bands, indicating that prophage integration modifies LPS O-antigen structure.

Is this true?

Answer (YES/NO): YES